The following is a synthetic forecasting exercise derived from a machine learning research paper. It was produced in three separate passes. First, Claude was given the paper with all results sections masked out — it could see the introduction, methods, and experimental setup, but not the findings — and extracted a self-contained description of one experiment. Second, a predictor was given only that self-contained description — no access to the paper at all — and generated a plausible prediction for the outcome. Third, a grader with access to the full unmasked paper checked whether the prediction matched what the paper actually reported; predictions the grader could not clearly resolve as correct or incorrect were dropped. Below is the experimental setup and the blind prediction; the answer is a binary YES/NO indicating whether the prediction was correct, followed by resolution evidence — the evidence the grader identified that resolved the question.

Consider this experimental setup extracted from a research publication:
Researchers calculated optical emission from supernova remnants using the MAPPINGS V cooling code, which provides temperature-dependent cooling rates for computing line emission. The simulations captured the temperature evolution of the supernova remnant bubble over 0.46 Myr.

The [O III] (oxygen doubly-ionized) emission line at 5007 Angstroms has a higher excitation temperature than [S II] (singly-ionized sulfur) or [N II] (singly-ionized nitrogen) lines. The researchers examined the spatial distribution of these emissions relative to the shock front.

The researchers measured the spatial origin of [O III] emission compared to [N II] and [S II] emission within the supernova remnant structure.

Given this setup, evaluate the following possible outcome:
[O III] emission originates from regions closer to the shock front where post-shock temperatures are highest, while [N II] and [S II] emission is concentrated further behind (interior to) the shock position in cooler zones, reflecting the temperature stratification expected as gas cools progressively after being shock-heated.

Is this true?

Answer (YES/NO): NO